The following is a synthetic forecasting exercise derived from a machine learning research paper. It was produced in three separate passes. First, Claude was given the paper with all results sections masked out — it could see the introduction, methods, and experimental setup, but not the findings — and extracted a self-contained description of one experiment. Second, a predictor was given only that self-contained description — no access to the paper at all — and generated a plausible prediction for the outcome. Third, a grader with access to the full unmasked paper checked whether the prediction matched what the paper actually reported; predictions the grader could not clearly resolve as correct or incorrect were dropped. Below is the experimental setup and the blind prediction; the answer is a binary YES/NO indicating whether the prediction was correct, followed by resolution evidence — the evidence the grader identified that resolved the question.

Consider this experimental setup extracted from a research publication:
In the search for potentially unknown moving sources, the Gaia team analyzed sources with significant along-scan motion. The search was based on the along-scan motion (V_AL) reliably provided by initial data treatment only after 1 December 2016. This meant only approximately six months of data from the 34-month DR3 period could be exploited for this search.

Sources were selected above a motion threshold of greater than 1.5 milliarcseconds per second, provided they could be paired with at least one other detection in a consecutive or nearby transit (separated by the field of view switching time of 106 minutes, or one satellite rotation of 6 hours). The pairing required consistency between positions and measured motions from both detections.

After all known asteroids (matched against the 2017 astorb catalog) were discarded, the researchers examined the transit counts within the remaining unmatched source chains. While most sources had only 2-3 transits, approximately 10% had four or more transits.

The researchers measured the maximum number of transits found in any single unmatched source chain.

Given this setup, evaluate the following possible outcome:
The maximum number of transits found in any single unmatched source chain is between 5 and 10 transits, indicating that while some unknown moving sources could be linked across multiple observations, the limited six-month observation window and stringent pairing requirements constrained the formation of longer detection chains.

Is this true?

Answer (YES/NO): NO